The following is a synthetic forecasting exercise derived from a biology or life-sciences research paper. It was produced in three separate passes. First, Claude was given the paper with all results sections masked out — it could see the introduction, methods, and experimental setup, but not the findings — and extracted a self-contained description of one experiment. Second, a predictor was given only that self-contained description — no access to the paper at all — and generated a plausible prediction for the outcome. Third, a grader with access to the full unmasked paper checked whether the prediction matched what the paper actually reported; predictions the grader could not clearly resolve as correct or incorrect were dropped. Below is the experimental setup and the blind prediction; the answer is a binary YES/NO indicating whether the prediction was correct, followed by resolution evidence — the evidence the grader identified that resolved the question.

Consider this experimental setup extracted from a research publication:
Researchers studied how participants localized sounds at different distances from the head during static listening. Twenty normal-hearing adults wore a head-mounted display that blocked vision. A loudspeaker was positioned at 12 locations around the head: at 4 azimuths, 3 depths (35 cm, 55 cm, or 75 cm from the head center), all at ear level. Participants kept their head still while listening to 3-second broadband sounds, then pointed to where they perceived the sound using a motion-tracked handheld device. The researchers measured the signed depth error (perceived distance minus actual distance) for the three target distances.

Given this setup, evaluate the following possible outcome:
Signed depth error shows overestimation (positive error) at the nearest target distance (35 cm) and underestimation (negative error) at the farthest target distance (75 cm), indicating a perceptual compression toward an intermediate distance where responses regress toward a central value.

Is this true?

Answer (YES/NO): NO